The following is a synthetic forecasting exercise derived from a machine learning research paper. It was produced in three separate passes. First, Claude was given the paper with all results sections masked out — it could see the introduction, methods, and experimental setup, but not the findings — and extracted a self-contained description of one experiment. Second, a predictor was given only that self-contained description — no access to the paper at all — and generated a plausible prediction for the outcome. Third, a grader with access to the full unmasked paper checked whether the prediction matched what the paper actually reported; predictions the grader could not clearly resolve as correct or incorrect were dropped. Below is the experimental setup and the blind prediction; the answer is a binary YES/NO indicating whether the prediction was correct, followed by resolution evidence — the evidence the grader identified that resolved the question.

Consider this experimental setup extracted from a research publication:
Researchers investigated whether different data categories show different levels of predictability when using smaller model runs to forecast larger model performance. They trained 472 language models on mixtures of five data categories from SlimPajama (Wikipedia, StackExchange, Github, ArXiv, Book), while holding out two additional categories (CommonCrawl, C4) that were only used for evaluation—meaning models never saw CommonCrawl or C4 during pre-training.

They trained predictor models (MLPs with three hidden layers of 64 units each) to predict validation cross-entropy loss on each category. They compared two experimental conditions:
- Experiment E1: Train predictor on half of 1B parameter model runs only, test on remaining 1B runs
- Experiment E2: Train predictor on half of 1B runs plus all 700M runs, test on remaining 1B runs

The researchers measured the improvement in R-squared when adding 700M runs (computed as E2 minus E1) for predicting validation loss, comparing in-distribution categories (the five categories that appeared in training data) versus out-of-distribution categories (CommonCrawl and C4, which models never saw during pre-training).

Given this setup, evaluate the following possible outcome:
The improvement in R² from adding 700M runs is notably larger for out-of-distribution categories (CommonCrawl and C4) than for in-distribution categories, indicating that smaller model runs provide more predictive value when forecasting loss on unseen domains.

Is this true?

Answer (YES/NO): NO